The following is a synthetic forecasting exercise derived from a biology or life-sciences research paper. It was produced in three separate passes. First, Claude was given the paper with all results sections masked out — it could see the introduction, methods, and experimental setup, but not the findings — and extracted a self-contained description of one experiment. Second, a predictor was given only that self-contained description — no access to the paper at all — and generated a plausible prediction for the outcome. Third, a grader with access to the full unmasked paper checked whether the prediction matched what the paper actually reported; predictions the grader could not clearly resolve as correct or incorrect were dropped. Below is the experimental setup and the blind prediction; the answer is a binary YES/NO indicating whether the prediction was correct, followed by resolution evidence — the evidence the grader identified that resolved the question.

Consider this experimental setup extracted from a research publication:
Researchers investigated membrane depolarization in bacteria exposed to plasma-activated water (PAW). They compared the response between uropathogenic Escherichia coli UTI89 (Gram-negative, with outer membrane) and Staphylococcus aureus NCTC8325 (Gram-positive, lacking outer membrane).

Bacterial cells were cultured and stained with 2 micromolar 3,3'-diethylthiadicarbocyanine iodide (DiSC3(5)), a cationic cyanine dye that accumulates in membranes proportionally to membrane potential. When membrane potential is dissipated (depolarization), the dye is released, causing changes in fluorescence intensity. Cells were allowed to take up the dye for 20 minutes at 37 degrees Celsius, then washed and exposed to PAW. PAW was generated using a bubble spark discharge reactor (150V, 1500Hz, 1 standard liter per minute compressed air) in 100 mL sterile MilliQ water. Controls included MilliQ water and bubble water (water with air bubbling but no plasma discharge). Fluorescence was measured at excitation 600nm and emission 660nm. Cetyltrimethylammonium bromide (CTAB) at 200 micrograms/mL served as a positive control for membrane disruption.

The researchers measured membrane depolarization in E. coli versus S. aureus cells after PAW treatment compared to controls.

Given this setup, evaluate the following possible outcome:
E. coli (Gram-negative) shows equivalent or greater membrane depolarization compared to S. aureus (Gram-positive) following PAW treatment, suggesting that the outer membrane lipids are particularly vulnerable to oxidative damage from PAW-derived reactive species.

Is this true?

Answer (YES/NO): NO